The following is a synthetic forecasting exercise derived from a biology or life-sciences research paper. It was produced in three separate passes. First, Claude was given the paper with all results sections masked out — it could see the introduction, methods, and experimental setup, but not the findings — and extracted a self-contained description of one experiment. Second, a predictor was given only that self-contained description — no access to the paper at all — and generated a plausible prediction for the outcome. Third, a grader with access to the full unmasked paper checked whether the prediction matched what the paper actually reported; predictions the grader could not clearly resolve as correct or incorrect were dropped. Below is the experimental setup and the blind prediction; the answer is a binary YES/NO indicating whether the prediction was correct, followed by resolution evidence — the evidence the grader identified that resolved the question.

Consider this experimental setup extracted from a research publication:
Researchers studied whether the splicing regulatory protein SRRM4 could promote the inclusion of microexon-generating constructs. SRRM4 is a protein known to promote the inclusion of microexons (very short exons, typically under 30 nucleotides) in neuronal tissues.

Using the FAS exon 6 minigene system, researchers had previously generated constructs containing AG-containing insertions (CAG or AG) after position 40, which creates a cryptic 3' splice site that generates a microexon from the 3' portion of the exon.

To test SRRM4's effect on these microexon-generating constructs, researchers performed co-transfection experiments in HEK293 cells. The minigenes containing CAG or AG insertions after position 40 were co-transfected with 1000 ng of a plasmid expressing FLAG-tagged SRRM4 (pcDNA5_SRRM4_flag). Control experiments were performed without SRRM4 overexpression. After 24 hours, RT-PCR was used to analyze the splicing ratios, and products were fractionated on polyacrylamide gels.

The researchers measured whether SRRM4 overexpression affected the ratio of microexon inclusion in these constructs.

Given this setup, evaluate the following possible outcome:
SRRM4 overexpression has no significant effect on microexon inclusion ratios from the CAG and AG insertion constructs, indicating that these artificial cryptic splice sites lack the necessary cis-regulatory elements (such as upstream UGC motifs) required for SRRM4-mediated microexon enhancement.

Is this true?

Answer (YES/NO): NO